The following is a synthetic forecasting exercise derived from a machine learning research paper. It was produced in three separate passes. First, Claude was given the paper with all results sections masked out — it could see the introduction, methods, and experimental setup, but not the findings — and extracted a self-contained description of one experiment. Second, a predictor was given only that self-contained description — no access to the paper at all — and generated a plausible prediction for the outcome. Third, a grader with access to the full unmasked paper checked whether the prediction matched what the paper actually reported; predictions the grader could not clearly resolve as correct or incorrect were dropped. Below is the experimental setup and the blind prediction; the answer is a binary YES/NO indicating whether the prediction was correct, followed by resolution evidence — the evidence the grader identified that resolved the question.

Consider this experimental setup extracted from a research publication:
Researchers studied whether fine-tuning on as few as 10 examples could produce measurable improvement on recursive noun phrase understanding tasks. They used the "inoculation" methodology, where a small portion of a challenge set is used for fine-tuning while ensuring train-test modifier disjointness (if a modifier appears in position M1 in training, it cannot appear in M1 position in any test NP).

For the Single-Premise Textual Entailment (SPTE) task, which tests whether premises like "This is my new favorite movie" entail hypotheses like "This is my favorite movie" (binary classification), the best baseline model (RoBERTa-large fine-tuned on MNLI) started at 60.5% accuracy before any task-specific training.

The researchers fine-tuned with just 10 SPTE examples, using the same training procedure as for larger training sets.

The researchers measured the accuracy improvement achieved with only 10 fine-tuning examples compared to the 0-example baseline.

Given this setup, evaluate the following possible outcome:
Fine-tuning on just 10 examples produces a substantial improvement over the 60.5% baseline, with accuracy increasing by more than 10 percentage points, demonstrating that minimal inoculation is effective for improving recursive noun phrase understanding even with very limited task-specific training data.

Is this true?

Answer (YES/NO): YES